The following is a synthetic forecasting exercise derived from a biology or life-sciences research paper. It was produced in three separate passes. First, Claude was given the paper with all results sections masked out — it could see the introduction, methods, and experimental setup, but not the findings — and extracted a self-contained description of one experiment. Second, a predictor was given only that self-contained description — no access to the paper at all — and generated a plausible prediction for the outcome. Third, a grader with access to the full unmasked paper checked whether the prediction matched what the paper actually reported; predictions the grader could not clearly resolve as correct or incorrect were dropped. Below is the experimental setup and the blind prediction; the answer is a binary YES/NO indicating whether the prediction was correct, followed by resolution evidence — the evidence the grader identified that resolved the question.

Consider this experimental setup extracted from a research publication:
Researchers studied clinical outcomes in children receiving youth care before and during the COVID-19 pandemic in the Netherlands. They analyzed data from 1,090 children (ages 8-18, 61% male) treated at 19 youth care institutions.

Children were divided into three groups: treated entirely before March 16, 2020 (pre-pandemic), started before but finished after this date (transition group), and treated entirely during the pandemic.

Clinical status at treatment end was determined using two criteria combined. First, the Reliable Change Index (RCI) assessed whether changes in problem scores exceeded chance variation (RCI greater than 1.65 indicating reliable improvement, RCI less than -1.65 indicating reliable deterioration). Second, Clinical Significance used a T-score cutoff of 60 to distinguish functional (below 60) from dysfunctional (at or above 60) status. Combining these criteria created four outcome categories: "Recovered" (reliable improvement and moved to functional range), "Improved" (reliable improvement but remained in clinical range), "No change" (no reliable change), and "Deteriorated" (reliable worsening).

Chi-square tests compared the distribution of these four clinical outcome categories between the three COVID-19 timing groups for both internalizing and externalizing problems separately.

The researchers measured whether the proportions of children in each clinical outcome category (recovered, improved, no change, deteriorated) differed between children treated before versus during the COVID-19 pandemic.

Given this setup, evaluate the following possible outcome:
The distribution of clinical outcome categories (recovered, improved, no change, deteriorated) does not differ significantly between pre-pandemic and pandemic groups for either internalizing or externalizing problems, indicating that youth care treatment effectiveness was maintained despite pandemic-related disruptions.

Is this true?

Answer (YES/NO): NO